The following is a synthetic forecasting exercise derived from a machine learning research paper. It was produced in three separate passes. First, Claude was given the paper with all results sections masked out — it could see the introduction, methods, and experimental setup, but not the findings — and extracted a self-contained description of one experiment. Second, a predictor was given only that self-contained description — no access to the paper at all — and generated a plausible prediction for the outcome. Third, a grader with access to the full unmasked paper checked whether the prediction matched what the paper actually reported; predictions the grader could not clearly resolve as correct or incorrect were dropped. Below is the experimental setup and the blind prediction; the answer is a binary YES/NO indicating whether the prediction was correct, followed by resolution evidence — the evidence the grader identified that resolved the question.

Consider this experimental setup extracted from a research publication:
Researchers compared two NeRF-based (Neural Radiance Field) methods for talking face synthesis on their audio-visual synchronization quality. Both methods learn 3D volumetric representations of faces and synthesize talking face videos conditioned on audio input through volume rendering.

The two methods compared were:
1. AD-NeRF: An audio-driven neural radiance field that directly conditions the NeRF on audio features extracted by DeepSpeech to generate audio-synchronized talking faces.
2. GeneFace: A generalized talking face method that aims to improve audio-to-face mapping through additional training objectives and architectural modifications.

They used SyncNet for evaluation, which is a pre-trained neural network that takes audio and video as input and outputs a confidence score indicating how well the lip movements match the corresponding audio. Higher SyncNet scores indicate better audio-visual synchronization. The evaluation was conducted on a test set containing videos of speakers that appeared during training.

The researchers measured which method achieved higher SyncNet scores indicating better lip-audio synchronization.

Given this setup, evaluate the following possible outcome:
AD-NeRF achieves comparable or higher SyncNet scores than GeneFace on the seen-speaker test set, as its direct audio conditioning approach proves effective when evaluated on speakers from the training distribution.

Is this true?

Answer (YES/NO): NO